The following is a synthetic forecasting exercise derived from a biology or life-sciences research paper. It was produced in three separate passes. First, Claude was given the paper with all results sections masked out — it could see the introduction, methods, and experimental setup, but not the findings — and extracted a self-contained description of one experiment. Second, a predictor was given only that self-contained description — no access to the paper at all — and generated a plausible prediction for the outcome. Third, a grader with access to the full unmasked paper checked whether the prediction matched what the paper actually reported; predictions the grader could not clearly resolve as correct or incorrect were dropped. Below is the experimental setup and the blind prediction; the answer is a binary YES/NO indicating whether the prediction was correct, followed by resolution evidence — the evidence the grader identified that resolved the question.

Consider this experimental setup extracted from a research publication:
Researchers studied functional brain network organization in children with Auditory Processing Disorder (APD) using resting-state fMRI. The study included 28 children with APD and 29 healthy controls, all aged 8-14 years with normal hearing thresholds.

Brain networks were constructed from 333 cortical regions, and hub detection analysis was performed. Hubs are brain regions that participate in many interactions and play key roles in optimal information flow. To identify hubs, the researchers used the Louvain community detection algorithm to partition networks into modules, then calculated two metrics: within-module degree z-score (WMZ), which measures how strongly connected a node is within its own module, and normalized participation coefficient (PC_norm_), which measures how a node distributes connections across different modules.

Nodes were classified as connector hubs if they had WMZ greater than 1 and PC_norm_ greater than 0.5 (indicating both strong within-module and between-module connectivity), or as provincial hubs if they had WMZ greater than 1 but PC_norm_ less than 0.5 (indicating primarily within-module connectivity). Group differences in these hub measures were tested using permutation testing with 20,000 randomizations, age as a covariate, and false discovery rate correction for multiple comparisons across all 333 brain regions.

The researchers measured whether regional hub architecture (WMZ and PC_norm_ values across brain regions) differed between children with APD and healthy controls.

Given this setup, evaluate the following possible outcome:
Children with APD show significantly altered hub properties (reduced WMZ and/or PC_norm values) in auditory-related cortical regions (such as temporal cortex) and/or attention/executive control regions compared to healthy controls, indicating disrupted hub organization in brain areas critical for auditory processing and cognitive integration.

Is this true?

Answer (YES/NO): NO